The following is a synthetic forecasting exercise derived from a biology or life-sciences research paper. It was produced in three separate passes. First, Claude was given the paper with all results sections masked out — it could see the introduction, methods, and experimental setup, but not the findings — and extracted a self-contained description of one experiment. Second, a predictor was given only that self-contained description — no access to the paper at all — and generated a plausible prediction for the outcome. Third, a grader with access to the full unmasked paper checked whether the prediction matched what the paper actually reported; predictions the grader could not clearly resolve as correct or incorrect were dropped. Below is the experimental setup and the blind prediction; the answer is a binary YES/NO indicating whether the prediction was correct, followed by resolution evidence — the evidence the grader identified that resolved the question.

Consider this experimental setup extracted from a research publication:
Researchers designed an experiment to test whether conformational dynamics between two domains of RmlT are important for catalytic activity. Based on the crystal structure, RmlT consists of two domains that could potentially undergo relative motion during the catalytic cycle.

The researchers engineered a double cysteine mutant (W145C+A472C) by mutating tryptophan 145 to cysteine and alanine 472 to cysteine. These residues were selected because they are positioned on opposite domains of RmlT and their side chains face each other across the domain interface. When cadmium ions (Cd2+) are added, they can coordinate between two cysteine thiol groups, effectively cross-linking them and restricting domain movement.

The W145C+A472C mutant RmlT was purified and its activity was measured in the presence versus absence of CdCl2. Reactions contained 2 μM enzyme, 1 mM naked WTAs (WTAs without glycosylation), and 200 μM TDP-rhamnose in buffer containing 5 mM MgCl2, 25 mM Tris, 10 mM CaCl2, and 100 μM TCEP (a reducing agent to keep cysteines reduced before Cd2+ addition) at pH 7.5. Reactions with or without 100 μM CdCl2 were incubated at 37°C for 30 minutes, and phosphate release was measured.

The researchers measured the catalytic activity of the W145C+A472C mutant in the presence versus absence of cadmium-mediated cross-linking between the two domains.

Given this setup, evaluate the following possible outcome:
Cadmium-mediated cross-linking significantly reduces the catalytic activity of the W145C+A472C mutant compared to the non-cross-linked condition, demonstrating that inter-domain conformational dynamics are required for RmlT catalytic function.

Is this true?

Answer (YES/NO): YES